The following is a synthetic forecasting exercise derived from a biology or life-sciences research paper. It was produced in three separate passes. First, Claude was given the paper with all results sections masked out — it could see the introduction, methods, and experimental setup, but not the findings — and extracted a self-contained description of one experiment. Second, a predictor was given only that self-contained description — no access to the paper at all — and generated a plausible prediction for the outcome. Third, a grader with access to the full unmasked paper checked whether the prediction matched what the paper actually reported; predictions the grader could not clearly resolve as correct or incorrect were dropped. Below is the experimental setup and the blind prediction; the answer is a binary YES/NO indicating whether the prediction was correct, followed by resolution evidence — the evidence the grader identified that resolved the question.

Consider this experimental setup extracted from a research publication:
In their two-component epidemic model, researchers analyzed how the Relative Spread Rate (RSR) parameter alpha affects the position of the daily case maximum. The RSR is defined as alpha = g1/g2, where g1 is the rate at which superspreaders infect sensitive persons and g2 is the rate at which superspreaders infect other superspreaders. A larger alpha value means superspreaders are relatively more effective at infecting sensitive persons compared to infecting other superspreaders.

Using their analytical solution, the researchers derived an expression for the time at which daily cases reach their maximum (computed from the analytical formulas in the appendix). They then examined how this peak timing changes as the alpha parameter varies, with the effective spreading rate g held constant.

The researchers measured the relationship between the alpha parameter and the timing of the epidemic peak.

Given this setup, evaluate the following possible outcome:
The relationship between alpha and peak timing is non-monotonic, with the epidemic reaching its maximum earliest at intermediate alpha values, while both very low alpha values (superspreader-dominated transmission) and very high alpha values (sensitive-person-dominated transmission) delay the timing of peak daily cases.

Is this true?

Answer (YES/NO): NO